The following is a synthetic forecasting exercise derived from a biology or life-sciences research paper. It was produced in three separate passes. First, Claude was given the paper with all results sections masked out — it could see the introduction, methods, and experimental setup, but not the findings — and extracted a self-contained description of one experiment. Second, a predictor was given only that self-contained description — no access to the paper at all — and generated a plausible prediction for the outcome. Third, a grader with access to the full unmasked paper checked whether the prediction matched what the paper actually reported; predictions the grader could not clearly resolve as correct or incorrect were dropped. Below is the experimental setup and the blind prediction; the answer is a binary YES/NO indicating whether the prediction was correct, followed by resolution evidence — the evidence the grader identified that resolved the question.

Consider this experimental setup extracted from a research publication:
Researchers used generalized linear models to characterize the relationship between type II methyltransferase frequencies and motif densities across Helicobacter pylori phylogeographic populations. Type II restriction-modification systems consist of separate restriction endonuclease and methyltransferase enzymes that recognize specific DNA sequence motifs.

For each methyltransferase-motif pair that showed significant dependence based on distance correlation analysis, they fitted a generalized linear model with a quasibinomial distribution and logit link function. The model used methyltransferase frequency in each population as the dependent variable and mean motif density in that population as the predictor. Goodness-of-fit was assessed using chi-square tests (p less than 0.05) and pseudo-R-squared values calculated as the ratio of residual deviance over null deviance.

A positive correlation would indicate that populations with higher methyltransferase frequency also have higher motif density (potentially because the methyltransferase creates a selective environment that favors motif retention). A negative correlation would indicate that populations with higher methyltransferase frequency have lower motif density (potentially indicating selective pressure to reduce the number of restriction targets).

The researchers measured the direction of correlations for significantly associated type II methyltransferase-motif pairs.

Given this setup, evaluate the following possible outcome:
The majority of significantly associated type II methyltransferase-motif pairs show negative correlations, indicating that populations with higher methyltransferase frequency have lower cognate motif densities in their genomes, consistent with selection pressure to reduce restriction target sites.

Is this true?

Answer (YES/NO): NO